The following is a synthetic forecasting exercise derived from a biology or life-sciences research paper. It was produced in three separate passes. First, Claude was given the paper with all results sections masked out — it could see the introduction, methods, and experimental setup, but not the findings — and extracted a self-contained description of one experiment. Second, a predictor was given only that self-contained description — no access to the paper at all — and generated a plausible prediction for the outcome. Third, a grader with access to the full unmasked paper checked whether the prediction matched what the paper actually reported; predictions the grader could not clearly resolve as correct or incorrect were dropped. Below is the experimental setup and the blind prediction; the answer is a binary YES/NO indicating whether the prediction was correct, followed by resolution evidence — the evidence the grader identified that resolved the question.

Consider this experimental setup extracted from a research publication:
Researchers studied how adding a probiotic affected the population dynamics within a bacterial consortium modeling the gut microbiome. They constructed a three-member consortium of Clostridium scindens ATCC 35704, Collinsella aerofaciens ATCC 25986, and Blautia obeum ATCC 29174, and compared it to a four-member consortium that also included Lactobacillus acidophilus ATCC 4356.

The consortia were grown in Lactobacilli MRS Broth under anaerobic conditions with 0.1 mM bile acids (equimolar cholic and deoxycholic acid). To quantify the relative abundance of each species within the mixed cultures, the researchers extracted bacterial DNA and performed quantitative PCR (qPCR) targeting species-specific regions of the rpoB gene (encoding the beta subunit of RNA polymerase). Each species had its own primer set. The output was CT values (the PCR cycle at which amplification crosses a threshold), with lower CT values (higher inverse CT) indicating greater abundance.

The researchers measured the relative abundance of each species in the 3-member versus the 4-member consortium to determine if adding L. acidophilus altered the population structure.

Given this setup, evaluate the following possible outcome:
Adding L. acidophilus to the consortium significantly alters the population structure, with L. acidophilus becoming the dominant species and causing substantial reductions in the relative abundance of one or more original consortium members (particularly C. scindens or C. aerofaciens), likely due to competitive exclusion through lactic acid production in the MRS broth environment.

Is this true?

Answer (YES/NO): NO